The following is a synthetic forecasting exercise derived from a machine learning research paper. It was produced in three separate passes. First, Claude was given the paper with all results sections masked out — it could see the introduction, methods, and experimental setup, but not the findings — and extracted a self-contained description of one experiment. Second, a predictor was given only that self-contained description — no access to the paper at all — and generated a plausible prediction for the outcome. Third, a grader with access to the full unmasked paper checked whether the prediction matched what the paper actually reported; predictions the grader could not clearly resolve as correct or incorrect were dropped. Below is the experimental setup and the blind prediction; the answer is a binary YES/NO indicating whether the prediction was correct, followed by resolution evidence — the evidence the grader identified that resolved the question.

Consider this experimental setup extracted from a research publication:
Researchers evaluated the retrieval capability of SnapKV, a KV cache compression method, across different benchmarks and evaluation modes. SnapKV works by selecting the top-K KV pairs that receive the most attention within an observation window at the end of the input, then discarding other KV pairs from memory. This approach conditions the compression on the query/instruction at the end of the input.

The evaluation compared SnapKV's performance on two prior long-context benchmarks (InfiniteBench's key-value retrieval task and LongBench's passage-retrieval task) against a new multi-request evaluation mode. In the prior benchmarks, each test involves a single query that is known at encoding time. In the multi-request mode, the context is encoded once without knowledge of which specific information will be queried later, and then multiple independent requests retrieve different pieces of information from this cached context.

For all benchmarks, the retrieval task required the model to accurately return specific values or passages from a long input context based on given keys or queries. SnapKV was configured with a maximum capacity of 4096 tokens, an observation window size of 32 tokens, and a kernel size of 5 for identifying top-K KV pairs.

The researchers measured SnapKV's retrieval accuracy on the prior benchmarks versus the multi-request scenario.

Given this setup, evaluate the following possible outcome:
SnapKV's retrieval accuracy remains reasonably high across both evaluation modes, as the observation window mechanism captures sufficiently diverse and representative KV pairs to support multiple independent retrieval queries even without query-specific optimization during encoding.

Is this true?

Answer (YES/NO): NO